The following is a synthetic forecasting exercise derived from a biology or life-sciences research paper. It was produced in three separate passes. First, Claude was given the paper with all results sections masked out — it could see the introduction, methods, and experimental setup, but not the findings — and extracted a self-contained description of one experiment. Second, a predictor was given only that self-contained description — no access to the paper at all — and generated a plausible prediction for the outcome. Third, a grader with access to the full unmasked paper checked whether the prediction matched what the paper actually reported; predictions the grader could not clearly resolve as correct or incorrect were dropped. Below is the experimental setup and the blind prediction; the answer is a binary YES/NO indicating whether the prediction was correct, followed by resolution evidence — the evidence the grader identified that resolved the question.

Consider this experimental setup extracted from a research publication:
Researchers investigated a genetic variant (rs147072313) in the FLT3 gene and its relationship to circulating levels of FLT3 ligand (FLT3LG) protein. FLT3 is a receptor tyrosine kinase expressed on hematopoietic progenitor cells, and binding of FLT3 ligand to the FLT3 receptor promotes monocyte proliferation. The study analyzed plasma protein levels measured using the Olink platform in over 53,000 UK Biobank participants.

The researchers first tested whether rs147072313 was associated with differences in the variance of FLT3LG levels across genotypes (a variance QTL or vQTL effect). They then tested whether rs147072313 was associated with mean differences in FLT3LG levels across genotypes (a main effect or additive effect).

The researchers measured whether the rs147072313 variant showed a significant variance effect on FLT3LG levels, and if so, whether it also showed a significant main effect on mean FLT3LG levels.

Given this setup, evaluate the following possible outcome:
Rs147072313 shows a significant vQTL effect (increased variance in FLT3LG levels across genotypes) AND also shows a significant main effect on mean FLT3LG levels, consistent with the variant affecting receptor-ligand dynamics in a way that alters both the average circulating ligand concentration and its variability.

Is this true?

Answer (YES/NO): NO